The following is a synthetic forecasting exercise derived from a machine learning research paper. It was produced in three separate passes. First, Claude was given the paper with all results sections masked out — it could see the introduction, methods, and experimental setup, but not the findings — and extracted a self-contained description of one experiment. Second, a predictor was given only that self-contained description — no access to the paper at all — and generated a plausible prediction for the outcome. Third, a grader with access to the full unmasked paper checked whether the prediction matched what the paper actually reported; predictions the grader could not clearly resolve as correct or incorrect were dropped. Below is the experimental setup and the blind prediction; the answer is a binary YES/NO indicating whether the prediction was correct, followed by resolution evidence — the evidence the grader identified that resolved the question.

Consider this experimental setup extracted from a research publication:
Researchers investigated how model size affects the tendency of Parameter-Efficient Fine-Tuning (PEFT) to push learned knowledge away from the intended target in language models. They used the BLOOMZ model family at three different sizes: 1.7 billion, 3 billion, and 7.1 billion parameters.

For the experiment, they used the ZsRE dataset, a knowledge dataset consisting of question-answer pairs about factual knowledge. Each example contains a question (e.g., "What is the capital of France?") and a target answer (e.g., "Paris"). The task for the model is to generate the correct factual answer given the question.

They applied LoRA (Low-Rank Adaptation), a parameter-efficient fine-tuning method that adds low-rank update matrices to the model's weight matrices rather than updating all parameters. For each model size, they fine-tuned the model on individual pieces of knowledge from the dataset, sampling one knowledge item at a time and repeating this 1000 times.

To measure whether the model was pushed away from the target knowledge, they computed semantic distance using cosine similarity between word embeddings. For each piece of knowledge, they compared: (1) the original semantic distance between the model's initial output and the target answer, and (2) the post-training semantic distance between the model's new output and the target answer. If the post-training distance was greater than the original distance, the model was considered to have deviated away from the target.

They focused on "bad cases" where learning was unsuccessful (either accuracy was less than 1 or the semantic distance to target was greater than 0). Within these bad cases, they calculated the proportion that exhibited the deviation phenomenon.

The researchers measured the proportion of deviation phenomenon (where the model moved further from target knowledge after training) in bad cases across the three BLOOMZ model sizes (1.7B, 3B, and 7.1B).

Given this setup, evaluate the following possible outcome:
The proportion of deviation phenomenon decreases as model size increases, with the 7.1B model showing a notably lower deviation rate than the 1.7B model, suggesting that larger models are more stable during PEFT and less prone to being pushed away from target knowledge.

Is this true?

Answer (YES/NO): NO